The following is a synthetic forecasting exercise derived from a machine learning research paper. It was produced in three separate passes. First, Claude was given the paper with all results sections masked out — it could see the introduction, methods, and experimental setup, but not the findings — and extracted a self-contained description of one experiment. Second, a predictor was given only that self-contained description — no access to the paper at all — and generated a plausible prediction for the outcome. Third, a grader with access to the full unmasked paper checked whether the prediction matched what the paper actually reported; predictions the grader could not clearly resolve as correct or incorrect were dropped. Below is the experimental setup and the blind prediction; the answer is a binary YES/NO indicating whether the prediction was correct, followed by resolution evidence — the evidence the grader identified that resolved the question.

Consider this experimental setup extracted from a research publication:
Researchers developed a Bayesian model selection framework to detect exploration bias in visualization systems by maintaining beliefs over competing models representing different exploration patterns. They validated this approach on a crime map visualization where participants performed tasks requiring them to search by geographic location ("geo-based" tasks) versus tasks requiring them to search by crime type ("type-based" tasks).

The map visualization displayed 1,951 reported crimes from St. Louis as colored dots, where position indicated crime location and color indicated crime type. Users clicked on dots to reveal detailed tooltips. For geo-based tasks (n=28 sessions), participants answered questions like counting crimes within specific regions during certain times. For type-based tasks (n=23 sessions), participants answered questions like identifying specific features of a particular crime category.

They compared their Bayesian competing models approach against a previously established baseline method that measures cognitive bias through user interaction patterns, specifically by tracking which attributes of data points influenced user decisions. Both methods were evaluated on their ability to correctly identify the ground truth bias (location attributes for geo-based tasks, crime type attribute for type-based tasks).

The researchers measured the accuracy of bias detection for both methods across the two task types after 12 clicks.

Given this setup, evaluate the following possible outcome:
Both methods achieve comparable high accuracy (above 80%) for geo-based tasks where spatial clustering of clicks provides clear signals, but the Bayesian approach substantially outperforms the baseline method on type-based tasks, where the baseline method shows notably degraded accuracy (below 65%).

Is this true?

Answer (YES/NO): NO